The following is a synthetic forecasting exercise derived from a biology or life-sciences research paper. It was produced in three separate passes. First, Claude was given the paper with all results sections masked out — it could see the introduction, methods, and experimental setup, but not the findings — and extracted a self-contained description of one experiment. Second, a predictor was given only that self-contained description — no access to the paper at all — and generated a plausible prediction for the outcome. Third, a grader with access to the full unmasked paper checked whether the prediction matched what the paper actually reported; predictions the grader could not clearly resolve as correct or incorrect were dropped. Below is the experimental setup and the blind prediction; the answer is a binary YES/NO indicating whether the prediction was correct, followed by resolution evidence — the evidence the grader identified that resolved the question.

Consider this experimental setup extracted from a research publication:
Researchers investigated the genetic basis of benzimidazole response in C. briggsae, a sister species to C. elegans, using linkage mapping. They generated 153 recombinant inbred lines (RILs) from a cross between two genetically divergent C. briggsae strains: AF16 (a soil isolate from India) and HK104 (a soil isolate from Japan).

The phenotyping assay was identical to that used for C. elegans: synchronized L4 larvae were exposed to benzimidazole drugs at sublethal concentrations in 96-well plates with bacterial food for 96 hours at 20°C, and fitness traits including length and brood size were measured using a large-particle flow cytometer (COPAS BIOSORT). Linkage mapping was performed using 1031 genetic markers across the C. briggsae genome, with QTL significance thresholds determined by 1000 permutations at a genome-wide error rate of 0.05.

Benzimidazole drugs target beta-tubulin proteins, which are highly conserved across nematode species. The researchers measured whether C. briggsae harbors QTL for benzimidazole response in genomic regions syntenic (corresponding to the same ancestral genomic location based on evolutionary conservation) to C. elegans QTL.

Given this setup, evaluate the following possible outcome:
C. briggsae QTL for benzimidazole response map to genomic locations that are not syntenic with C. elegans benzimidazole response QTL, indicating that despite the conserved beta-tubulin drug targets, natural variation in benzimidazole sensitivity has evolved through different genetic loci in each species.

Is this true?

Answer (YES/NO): NO